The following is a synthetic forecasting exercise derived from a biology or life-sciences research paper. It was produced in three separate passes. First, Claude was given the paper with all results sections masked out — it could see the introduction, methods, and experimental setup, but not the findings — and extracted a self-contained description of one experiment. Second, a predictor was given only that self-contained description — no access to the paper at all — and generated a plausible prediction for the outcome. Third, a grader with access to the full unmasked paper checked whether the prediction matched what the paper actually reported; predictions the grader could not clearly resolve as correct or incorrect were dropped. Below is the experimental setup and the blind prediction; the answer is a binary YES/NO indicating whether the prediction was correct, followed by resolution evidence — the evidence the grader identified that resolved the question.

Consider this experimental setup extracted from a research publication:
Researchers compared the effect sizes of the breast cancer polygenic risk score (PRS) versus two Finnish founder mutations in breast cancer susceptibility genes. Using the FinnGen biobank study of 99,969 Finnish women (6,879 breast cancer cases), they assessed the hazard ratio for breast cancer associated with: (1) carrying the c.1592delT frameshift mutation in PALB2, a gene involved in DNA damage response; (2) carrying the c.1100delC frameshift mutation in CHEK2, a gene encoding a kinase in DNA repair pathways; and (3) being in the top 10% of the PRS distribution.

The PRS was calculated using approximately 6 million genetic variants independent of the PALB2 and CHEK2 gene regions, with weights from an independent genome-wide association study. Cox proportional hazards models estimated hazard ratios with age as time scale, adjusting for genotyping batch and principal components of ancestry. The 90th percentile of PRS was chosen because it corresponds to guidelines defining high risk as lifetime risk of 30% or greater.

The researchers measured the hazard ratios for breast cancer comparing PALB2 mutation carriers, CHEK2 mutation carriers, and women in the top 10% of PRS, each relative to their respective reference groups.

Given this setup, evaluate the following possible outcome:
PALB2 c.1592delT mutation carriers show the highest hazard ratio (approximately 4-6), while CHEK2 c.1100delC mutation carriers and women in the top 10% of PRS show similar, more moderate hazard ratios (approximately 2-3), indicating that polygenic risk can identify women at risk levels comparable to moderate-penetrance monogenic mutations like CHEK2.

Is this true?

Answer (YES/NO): YES